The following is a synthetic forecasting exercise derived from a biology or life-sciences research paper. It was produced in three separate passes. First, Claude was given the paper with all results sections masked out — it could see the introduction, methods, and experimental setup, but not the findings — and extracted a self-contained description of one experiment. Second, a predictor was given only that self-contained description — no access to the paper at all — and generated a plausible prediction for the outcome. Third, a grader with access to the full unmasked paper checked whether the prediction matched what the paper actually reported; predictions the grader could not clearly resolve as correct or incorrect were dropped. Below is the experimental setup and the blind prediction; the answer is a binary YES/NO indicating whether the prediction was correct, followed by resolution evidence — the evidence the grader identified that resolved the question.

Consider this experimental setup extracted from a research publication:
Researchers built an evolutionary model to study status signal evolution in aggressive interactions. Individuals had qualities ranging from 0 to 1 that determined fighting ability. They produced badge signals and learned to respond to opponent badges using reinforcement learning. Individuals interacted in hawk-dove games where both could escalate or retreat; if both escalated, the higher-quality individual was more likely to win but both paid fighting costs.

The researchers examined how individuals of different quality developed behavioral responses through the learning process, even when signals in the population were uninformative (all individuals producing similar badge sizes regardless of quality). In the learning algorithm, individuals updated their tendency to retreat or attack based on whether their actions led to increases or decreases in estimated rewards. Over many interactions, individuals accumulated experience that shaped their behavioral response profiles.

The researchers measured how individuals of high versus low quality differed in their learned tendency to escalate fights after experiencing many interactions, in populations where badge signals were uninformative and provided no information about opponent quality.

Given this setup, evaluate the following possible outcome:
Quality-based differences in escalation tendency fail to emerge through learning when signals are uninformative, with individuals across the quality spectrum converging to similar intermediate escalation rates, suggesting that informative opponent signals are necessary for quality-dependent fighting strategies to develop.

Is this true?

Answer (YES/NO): NO